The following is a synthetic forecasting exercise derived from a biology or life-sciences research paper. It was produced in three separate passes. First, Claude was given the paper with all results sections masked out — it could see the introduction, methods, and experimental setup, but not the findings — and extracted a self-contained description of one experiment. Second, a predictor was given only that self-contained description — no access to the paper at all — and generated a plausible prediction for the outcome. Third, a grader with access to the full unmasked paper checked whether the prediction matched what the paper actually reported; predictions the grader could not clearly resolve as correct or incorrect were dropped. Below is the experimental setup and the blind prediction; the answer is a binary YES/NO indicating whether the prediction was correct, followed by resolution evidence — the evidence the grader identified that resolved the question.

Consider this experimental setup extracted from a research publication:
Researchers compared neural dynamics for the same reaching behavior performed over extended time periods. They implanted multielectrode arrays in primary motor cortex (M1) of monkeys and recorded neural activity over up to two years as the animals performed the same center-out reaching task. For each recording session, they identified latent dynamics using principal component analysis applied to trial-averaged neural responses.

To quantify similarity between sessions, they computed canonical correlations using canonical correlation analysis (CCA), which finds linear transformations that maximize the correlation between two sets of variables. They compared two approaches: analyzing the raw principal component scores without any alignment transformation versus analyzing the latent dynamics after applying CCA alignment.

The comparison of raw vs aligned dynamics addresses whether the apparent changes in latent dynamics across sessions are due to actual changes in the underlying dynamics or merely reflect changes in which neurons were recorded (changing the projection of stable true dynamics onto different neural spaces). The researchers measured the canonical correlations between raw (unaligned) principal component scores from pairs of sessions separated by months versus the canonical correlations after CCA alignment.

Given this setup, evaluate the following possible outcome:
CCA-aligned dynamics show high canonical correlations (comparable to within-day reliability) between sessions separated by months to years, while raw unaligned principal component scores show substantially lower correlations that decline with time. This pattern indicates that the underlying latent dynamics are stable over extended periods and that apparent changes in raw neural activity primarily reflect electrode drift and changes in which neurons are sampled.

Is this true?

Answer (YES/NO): YES